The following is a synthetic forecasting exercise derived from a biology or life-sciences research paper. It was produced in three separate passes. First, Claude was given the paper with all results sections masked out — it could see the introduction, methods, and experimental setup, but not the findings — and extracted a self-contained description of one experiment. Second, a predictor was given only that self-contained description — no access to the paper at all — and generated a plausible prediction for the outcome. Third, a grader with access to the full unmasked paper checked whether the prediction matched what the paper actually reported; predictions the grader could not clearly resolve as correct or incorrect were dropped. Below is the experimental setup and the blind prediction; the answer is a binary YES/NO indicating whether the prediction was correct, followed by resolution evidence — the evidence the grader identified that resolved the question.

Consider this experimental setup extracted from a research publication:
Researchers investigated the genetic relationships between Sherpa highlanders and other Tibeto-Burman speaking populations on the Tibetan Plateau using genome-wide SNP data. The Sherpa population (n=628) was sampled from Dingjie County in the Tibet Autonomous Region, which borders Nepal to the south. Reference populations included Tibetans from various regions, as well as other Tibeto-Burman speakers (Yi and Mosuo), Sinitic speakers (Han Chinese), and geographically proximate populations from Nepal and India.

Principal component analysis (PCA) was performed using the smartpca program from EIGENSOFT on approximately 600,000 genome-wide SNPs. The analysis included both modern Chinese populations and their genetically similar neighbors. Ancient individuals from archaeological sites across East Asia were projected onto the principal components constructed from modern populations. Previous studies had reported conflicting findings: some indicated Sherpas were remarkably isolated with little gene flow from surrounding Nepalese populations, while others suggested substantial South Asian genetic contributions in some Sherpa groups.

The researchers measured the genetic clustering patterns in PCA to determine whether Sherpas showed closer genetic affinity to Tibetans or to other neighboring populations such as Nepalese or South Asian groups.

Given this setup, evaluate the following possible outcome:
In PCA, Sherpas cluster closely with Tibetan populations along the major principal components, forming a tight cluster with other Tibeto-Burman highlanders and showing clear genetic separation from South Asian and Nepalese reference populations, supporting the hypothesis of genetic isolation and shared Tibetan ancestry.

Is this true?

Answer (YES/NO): YES